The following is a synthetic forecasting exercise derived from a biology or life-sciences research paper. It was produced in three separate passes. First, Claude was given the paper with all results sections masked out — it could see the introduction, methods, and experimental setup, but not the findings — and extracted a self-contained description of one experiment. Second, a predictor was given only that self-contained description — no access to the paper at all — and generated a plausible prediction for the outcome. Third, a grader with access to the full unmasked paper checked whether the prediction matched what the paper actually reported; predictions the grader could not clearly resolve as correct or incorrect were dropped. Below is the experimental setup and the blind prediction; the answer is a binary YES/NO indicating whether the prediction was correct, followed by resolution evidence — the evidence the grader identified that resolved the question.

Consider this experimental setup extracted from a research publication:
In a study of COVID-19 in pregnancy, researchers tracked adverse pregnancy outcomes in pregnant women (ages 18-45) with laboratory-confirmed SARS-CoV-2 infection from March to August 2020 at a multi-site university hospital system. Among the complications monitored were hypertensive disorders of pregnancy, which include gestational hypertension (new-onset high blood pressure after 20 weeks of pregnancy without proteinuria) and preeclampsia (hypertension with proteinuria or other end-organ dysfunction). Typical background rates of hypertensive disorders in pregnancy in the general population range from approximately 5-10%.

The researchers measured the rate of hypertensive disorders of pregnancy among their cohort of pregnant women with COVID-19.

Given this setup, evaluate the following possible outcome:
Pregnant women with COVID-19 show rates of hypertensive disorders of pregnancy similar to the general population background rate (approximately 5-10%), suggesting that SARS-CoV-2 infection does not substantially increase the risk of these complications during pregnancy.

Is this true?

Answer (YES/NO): NO